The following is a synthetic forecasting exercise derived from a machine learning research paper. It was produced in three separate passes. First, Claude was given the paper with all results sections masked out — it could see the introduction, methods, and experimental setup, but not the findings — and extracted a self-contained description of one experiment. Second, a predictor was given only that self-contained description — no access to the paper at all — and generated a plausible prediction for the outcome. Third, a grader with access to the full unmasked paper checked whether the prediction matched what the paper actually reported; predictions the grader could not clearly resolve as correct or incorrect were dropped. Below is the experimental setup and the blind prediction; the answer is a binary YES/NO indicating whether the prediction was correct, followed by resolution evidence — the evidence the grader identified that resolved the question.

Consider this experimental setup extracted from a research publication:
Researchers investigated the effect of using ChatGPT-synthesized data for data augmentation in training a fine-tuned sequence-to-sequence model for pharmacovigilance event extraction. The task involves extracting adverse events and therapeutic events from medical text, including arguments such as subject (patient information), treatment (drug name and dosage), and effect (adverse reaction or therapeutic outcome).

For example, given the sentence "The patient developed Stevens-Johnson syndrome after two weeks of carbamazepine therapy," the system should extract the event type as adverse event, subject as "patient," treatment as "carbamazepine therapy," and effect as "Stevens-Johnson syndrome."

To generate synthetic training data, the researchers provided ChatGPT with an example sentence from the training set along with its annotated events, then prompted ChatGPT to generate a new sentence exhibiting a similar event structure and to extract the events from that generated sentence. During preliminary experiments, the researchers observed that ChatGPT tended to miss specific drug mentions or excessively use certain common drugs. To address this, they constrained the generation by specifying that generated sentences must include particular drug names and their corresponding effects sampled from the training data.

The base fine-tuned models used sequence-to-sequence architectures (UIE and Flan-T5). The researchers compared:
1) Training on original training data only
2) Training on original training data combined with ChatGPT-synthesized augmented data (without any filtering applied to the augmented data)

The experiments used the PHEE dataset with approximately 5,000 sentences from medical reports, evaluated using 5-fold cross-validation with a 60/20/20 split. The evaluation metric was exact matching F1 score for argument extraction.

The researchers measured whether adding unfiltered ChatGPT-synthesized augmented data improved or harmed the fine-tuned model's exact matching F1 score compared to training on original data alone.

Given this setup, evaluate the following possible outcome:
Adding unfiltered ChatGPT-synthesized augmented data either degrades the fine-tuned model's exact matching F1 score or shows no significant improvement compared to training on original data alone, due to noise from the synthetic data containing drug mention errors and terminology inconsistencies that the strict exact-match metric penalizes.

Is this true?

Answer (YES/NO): YES